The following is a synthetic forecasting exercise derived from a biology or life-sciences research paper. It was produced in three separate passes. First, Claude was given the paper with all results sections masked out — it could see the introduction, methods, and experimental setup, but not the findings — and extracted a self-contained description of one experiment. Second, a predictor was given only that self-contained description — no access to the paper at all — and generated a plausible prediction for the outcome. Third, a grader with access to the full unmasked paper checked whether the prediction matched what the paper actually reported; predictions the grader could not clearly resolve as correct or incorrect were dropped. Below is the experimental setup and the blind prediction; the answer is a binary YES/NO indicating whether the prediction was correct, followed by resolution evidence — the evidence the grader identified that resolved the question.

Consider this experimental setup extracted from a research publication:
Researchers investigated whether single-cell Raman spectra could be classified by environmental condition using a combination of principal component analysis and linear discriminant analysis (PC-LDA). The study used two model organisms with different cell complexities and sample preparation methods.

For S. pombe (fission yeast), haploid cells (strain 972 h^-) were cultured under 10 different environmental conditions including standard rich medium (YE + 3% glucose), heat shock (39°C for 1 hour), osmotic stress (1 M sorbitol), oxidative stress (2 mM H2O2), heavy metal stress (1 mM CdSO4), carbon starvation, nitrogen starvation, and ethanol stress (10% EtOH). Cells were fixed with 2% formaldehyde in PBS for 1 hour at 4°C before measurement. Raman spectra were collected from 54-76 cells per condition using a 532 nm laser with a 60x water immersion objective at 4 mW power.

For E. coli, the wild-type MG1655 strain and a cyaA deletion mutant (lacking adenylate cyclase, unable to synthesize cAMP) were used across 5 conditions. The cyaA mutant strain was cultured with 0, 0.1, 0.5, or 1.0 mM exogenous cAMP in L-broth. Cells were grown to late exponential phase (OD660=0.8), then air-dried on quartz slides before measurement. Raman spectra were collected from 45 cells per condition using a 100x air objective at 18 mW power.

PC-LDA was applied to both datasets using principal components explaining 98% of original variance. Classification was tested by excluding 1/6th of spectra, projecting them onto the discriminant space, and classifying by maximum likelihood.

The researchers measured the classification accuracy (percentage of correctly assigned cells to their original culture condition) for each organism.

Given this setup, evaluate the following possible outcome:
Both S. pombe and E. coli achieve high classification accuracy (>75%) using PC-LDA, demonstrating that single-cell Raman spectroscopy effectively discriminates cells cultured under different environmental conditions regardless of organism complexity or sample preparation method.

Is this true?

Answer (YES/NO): NO